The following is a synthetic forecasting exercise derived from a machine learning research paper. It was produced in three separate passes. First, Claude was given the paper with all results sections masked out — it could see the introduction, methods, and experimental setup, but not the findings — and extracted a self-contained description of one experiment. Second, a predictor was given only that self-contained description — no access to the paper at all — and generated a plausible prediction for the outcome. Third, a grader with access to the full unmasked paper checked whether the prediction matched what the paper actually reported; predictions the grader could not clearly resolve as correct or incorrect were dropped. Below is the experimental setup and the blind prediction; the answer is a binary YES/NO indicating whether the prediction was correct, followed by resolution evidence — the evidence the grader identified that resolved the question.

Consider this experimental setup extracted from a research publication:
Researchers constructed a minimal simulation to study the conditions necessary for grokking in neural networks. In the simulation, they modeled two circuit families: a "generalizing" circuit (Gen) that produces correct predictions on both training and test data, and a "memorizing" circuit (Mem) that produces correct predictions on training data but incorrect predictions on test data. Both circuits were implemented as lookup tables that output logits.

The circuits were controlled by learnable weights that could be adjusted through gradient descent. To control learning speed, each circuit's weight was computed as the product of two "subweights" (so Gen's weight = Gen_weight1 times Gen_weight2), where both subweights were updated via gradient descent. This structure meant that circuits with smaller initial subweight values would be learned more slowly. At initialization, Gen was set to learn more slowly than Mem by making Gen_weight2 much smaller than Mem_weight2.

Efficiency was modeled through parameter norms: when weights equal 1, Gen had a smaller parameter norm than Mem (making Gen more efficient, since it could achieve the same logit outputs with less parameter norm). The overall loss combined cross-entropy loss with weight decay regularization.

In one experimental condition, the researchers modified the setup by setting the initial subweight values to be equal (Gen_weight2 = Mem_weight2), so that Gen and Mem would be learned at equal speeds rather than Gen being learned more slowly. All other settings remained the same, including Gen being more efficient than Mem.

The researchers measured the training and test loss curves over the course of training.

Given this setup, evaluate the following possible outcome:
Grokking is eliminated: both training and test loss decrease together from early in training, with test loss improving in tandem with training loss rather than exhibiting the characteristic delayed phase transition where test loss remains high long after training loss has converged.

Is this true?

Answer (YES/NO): YES